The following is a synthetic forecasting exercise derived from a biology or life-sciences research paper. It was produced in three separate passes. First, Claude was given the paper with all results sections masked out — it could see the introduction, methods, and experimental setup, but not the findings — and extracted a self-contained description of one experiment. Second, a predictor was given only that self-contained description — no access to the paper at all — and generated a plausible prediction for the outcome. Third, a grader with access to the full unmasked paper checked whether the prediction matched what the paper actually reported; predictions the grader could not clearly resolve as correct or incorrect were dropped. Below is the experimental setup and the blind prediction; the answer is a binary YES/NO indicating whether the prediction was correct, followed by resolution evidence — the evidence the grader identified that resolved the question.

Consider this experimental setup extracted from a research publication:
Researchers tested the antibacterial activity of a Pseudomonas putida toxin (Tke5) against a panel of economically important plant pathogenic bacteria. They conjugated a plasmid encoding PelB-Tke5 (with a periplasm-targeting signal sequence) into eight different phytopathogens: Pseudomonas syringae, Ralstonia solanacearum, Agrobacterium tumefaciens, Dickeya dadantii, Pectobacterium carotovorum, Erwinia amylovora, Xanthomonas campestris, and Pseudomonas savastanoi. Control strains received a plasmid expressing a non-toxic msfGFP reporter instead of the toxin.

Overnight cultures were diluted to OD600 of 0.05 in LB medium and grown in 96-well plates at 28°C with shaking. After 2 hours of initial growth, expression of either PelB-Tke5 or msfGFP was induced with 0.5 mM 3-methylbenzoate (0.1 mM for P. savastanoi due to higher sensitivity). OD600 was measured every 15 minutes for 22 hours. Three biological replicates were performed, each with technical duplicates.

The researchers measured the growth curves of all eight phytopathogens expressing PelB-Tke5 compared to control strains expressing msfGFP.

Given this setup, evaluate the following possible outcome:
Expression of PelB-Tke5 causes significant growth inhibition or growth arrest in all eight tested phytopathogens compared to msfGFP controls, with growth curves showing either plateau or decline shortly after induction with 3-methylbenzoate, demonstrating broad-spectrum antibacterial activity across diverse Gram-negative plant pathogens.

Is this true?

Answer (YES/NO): YES